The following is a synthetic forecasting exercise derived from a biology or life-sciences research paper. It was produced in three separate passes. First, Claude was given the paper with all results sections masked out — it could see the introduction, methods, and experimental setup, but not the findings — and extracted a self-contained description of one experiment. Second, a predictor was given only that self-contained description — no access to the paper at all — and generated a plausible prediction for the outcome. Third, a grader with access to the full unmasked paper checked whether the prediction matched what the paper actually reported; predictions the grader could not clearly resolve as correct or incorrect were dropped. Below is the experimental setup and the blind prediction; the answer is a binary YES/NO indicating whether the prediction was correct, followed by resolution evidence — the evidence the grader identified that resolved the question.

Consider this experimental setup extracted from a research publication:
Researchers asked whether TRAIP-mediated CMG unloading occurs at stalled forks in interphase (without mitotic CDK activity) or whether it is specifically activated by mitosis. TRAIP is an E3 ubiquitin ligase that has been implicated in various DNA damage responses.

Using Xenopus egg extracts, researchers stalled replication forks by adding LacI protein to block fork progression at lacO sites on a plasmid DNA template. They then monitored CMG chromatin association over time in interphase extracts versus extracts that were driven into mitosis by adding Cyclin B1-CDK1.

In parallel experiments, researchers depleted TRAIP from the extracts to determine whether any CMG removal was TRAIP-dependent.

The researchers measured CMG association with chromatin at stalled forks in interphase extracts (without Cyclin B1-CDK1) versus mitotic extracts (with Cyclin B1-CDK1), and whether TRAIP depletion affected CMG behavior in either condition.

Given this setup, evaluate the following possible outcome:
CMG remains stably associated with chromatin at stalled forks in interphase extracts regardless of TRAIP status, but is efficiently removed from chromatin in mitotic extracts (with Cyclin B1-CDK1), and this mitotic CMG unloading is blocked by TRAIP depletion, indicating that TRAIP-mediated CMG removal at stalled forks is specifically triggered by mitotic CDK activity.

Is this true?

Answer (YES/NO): YES